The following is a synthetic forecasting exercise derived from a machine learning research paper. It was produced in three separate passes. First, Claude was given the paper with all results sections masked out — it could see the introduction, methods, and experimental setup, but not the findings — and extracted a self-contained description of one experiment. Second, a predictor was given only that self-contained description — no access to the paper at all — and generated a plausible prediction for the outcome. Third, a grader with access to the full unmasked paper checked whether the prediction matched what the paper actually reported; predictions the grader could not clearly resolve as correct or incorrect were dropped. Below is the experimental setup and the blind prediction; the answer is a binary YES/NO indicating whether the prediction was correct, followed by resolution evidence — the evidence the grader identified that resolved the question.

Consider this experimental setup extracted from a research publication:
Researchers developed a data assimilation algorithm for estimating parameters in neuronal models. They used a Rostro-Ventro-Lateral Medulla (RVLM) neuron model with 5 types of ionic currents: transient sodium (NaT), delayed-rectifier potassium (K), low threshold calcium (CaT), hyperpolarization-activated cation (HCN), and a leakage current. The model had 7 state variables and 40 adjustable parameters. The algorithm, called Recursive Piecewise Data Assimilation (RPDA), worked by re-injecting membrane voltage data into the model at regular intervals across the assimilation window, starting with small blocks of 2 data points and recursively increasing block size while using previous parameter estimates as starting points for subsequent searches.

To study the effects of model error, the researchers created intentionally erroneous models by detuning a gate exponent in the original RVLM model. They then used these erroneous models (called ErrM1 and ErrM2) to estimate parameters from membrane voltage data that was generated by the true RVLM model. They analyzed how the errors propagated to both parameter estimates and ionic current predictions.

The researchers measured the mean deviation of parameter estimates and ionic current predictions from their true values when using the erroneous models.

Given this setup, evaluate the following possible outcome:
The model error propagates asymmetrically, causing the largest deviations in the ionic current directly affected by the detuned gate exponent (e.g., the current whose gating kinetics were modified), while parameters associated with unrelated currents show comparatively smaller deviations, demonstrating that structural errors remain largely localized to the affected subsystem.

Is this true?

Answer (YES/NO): NO